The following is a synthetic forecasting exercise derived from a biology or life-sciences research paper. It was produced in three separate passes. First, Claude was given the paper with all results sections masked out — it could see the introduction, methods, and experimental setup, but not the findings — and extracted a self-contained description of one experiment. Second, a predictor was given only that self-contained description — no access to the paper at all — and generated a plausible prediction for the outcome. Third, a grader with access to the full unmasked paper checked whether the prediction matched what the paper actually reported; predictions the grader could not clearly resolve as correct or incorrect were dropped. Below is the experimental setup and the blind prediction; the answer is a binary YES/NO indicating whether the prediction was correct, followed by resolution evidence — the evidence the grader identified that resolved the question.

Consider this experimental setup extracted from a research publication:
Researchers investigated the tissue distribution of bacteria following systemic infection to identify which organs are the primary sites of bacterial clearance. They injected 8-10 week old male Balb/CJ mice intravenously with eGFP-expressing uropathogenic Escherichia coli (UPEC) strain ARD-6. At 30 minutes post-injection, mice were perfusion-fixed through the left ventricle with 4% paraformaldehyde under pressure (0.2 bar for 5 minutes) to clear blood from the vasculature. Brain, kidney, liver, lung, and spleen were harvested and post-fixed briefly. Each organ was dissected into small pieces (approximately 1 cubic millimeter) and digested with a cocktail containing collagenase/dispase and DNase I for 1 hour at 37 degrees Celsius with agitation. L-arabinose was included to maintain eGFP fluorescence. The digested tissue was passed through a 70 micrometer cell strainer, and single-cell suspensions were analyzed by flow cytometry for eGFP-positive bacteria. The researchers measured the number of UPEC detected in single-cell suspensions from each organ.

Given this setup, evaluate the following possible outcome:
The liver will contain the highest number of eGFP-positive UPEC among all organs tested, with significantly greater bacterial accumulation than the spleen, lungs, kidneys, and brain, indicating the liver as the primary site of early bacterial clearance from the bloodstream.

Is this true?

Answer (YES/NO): YES